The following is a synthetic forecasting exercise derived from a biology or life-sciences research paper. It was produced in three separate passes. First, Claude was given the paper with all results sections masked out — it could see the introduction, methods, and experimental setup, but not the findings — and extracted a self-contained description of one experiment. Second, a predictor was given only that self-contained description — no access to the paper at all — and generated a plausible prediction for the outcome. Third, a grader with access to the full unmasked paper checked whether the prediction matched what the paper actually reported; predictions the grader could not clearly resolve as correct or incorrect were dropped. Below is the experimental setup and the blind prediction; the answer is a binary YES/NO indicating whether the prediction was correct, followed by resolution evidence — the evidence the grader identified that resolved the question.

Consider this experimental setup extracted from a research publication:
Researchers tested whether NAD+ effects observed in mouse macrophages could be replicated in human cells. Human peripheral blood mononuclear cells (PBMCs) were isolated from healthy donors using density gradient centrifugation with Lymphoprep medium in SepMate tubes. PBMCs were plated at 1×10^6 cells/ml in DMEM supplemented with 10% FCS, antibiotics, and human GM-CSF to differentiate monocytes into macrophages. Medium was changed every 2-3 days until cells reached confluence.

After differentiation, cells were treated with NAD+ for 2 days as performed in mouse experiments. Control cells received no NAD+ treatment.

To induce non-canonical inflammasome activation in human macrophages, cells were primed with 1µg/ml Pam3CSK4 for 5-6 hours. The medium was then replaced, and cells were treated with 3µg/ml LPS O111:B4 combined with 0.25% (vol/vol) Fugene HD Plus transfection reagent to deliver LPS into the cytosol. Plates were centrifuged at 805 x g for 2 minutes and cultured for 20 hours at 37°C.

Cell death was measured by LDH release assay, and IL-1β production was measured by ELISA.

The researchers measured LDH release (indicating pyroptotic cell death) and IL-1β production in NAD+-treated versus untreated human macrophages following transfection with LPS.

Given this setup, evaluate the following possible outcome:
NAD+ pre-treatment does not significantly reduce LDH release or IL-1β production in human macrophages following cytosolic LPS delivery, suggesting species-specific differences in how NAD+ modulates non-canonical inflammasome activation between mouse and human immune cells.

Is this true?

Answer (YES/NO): NO